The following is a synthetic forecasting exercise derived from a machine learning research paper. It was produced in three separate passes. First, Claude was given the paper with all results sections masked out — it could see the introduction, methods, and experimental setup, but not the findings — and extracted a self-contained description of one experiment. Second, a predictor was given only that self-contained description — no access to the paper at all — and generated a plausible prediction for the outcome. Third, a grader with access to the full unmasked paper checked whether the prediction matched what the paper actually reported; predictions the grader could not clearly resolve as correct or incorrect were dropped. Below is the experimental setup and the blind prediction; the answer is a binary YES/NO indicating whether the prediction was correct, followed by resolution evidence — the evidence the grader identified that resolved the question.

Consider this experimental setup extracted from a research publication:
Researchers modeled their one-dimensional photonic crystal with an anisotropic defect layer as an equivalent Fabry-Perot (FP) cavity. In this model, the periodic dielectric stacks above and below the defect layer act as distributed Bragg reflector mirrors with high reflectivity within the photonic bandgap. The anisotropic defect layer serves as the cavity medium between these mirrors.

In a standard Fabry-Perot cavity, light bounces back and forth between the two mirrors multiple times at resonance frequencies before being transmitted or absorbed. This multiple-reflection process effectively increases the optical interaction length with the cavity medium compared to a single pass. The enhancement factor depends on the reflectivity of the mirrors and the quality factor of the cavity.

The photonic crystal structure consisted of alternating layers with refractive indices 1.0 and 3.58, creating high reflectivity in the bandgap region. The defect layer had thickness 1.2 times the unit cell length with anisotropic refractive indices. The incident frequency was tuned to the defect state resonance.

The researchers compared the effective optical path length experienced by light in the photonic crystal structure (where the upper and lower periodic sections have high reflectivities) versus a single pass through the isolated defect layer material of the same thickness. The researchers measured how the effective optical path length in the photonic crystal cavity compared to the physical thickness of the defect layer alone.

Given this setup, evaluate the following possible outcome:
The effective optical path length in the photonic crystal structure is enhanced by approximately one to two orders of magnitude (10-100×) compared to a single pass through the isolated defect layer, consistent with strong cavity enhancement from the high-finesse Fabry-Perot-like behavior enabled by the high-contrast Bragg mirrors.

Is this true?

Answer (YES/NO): NO